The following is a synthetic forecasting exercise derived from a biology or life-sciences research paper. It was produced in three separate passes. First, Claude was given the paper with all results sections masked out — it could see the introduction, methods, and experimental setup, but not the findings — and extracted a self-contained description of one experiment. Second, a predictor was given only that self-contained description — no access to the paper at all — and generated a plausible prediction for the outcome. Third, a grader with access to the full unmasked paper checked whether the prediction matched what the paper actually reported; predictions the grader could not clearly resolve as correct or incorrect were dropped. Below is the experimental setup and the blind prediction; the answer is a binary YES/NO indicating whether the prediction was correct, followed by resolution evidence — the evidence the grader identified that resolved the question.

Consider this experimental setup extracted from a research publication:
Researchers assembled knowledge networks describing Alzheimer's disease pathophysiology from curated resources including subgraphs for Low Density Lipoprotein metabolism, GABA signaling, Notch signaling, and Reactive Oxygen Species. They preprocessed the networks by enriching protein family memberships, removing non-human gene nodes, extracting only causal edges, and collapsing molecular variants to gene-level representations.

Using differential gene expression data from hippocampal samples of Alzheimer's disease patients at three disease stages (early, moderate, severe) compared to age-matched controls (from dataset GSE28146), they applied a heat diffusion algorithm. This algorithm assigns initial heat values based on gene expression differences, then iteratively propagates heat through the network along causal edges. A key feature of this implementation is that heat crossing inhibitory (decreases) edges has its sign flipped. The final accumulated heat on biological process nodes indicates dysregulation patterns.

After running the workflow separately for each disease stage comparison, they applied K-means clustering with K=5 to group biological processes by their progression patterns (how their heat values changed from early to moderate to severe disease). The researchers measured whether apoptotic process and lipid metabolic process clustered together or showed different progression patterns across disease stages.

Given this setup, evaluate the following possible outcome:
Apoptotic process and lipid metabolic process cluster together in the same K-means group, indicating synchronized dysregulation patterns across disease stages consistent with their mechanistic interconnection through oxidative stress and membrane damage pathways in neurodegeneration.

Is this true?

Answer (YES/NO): NO